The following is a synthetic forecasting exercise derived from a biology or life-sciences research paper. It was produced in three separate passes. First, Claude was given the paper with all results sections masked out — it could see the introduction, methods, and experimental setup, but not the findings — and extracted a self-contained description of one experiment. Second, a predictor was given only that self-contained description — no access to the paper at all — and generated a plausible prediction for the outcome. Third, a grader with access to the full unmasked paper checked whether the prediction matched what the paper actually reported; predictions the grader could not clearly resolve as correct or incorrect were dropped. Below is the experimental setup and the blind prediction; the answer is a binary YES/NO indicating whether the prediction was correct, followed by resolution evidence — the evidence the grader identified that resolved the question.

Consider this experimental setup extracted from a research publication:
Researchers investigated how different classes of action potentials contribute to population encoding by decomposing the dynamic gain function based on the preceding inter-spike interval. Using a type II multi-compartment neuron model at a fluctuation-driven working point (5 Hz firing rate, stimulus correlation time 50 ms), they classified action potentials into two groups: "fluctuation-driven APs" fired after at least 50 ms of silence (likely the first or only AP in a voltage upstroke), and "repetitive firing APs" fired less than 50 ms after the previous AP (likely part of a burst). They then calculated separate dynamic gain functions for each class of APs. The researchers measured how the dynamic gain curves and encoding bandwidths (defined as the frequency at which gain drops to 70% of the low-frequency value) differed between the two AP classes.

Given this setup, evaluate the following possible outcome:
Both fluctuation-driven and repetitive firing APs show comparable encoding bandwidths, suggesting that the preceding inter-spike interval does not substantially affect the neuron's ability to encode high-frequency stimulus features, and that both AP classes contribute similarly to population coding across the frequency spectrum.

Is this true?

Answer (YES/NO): NO